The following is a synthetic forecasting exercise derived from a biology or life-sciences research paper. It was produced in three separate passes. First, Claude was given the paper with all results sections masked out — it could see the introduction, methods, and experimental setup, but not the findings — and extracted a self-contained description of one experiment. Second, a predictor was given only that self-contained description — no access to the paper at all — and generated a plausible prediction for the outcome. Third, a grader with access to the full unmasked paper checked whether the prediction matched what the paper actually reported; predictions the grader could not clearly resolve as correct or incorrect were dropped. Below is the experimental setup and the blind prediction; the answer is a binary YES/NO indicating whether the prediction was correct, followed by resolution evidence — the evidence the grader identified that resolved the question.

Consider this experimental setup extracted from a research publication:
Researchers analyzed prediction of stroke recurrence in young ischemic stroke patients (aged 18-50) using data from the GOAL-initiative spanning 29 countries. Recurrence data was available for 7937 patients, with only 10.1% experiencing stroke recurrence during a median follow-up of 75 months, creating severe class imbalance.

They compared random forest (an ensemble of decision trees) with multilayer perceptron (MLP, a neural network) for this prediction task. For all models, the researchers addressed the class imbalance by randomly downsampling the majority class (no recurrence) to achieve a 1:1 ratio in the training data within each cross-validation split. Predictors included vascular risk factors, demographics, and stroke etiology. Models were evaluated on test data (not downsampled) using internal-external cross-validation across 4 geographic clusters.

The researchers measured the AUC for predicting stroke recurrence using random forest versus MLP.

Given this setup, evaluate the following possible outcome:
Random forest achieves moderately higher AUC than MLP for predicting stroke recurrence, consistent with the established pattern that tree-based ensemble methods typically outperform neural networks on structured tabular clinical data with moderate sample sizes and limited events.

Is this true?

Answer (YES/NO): YES